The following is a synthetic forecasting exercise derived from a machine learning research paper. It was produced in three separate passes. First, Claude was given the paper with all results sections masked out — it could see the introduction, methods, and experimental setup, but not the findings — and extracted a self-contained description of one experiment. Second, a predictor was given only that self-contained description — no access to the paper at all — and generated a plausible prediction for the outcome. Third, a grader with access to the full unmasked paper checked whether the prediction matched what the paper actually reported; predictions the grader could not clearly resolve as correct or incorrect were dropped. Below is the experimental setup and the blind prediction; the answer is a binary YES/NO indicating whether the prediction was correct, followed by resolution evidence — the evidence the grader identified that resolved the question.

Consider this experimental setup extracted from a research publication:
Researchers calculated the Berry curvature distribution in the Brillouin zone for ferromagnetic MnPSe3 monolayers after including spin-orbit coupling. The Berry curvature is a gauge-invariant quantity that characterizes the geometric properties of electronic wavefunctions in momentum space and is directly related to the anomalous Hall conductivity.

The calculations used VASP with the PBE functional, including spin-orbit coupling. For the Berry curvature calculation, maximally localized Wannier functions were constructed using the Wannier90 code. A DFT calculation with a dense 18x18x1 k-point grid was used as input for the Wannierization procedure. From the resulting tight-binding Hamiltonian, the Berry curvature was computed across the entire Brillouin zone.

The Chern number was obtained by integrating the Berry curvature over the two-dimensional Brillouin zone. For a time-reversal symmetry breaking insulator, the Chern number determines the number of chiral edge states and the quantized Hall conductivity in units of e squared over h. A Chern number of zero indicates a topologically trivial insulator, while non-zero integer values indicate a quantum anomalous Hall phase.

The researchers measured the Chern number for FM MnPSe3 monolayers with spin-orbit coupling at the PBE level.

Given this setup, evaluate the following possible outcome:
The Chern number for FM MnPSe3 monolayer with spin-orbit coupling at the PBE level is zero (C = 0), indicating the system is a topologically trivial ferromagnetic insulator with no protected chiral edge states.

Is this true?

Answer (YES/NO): NO